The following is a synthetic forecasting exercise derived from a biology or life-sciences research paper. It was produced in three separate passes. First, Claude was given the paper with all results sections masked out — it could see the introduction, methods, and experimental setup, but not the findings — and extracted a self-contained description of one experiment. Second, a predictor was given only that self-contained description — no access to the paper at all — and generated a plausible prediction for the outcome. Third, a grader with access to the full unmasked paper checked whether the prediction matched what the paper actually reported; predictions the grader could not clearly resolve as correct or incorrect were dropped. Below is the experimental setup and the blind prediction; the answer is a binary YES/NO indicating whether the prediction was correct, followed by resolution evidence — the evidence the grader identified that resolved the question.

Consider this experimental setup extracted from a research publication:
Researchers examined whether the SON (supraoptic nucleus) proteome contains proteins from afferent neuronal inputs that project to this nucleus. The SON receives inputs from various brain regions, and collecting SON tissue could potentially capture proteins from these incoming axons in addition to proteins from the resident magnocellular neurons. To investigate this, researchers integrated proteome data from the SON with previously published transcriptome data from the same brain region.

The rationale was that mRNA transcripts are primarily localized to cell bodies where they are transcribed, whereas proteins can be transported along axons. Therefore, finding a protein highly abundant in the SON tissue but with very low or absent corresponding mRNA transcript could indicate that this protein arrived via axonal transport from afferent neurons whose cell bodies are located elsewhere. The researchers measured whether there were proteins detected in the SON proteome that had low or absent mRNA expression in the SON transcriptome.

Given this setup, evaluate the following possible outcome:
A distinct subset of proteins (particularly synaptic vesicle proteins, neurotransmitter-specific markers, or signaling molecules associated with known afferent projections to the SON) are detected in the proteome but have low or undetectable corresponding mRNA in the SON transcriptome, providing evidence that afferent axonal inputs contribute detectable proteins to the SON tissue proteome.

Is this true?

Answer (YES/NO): YES